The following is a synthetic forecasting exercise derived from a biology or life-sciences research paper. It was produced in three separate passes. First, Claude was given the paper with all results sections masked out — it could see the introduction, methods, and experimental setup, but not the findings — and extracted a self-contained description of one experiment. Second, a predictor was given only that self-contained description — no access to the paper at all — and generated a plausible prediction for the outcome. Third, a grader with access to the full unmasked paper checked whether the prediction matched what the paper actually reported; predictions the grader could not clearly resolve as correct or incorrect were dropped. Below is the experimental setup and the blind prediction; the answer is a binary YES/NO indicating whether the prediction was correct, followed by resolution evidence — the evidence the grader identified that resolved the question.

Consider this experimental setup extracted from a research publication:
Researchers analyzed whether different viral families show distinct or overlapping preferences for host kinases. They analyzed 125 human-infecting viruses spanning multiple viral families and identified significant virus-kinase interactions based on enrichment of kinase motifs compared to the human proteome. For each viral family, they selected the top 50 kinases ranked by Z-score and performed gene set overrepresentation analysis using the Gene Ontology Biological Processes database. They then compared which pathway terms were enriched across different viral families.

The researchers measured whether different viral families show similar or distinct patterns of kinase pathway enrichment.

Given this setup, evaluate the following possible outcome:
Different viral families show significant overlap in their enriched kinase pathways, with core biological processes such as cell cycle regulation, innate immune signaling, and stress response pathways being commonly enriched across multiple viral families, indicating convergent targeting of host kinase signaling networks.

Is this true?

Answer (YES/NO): YES